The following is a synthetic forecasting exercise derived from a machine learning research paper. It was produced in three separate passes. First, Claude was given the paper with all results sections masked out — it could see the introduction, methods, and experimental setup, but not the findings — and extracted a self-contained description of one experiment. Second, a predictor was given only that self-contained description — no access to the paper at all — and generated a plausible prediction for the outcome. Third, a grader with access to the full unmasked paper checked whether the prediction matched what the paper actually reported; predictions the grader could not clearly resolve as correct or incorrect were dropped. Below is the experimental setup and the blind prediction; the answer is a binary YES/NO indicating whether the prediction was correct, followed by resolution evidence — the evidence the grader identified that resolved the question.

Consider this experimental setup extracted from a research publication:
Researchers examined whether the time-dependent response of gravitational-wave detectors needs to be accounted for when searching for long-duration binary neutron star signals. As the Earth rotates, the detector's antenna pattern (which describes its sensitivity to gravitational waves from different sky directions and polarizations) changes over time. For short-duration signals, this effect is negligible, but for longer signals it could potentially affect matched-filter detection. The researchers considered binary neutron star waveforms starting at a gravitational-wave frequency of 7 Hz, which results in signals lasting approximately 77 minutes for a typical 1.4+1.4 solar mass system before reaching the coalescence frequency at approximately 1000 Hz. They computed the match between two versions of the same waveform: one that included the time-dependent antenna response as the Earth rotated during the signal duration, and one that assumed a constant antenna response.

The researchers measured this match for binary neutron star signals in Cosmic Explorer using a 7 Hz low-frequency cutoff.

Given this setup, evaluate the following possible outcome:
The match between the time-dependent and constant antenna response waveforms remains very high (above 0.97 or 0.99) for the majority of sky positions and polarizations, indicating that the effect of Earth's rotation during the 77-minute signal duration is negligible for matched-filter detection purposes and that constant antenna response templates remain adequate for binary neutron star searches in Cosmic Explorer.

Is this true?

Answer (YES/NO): YES